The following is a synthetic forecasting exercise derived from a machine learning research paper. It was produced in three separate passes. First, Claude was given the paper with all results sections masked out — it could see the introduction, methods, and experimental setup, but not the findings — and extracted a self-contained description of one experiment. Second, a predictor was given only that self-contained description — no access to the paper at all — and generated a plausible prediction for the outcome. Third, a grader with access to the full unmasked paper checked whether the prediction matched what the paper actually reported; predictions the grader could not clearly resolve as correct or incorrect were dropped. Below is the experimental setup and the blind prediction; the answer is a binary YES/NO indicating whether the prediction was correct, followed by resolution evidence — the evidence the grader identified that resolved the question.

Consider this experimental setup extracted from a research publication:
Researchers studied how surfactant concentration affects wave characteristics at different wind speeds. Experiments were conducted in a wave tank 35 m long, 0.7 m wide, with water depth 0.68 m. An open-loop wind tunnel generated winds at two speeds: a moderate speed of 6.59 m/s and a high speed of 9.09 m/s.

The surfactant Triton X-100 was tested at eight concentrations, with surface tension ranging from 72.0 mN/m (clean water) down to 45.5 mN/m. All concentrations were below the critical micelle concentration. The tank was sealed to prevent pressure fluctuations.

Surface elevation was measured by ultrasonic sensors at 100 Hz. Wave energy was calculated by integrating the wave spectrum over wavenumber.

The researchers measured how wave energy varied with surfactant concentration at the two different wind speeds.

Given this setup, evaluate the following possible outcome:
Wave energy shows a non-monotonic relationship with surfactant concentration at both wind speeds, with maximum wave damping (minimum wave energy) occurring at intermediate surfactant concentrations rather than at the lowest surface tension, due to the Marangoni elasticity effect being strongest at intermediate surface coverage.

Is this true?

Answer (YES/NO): NO